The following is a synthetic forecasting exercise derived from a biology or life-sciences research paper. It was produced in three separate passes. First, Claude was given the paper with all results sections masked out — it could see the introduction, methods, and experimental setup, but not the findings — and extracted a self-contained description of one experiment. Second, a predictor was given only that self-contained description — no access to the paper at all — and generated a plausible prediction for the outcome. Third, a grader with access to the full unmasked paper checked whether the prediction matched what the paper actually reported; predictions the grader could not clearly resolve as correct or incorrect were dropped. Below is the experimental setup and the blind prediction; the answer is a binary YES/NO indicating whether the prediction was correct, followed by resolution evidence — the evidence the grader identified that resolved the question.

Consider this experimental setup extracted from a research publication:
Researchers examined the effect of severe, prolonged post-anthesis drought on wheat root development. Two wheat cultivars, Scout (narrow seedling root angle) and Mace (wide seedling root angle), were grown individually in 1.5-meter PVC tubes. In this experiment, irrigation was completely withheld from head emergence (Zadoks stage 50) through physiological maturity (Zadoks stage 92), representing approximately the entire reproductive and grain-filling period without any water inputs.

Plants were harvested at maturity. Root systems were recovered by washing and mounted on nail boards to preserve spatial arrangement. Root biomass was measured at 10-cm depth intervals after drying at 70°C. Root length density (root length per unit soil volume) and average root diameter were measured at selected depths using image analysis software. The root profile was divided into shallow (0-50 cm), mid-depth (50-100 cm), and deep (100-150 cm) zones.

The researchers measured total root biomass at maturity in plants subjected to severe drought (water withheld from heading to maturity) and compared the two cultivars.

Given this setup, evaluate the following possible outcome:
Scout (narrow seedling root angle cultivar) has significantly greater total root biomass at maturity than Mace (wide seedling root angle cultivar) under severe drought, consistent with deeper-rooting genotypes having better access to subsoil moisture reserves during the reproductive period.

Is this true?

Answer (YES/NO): NO